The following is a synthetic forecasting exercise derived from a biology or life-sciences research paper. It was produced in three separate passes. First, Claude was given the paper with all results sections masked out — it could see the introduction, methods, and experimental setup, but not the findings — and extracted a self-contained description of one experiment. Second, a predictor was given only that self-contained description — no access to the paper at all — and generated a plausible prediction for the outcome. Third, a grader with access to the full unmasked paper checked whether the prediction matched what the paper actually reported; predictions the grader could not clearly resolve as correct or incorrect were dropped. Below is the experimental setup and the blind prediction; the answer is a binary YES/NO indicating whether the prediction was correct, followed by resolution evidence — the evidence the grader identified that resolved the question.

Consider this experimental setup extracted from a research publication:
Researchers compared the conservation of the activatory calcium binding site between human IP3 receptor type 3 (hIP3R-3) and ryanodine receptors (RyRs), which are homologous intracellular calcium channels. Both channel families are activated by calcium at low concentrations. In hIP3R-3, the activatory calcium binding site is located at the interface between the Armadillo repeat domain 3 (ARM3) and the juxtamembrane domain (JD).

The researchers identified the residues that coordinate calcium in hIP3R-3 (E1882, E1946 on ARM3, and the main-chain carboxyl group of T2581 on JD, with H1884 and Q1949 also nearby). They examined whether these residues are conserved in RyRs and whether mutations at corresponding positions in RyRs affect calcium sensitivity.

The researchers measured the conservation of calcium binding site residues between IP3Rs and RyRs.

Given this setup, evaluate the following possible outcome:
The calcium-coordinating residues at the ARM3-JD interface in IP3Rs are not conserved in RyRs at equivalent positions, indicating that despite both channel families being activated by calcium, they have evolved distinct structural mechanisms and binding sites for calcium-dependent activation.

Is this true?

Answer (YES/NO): NO